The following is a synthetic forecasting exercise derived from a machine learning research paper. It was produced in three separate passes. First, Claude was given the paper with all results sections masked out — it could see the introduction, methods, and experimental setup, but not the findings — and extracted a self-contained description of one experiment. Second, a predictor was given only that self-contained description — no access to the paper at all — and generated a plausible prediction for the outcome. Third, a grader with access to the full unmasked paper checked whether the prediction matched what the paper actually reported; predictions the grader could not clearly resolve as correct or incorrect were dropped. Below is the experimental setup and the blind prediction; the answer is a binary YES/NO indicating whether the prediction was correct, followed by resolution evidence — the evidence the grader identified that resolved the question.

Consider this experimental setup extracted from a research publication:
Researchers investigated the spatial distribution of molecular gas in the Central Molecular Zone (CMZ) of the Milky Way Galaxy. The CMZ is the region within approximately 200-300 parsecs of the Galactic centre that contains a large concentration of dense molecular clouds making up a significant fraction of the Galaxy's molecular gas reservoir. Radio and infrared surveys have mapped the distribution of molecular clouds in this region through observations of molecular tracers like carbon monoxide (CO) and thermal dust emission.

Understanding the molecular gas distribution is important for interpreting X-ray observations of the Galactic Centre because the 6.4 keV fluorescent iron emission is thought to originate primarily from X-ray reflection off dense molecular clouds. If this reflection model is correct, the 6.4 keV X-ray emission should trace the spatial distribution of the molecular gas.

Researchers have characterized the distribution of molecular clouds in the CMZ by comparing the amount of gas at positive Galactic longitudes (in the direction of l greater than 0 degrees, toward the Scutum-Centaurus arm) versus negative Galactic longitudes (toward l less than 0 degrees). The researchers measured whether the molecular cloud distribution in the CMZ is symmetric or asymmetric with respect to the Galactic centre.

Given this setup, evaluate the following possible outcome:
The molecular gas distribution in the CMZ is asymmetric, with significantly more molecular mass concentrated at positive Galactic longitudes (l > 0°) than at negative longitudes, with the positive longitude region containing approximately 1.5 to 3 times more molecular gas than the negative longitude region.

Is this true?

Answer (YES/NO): YES